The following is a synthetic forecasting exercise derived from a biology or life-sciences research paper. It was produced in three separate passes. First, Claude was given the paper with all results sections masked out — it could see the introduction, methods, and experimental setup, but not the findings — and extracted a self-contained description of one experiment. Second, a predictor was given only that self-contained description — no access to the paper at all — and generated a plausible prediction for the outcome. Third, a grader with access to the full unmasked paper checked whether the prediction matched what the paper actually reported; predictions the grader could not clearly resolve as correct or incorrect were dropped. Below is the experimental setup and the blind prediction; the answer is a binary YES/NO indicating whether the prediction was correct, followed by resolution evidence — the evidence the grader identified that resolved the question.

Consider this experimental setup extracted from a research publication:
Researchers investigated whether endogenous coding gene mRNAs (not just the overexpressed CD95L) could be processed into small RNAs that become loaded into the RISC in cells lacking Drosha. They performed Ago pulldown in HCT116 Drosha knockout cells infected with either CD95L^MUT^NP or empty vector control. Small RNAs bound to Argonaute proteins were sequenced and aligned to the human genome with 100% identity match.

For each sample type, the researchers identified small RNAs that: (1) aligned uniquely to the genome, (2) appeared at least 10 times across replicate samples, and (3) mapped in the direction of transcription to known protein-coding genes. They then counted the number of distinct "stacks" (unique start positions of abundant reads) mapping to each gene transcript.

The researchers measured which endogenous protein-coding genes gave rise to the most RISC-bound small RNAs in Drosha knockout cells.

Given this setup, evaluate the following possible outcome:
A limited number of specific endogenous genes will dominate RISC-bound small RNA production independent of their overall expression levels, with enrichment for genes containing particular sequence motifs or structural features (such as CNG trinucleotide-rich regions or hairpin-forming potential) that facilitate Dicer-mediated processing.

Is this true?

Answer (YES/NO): NO